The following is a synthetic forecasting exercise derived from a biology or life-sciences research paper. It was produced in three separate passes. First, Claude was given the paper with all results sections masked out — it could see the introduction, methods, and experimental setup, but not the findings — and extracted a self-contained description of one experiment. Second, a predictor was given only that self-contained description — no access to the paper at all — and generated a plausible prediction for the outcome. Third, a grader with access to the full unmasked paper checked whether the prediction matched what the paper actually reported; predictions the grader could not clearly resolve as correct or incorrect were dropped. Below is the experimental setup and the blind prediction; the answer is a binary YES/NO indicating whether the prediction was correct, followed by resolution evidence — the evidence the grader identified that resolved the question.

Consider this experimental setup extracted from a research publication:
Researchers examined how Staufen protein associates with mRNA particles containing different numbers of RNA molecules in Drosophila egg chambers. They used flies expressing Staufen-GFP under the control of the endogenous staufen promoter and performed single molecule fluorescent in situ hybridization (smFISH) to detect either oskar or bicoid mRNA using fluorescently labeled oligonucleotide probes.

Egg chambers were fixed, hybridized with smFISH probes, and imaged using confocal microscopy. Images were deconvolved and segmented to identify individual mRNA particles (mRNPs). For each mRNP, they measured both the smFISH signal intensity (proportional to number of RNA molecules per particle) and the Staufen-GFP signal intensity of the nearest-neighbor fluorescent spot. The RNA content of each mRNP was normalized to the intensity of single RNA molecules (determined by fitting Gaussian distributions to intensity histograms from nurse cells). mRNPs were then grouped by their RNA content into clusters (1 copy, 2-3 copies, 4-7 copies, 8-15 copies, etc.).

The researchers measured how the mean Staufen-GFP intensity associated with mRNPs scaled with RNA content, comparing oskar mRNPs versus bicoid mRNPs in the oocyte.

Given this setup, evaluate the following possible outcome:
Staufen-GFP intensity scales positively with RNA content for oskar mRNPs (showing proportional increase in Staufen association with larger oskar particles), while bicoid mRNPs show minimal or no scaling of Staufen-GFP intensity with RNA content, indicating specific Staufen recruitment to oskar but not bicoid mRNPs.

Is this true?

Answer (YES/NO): NO